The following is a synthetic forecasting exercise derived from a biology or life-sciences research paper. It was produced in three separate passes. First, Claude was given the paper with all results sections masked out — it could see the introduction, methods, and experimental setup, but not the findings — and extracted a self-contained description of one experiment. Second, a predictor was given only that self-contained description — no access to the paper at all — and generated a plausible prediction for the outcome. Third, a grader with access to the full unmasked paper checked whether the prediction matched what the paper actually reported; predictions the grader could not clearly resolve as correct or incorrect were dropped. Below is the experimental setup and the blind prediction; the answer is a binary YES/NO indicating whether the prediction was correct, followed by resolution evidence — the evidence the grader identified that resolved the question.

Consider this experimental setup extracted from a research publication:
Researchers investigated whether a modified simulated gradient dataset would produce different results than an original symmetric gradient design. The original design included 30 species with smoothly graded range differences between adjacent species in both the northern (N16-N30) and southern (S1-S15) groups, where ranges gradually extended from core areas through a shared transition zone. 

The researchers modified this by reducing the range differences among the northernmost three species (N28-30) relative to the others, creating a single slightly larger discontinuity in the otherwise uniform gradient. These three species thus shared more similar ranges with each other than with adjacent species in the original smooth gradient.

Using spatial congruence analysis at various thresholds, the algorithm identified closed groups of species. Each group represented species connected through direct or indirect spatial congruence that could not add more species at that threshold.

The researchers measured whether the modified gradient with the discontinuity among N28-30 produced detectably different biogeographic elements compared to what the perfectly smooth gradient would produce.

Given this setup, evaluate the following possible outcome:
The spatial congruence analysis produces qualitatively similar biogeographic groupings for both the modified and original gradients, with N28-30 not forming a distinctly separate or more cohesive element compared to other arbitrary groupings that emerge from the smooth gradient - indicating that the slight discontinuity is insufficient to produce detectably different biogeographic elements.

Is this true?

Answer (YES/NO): NO